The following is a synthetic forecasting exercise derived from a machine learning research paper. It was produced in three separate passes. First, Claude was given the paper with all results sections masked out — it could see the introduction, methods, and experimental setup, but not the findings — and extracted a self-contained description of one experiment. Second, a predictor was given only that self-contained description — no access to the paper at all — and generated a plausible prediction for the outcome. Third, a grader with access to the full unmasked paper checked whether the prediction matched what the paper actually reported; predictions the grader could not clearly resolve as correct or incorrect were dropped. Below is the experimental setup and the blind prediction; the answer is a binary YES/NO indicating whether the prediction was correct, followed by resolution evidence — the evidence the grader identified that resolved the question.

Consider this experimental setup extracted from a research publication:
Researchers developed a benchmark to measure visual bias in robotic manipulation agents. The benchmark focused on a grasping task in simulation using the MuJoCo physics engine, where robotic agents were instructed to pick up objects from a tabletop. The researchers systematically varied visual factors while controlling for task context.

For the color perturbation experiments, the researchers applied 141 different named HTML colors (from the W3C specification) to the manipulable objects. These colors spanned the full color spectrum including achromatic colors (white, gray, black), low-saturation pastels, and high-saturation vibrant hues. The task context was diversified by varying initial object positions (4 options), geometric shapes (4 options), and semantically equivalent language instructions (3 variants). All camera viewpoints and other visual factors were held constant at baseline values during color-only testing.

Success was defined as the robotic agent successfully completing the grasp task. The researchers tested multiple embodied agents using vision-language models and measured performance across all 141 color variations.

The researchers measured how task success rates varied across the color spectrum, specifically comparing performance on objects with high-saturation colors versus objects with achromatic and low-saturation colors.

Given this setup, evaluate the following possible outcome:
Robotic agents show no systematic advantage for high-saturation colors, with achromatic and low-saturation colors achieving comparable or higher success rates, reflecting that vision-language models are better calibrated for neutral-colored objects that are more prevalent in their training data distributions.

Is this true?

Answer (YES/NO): NO